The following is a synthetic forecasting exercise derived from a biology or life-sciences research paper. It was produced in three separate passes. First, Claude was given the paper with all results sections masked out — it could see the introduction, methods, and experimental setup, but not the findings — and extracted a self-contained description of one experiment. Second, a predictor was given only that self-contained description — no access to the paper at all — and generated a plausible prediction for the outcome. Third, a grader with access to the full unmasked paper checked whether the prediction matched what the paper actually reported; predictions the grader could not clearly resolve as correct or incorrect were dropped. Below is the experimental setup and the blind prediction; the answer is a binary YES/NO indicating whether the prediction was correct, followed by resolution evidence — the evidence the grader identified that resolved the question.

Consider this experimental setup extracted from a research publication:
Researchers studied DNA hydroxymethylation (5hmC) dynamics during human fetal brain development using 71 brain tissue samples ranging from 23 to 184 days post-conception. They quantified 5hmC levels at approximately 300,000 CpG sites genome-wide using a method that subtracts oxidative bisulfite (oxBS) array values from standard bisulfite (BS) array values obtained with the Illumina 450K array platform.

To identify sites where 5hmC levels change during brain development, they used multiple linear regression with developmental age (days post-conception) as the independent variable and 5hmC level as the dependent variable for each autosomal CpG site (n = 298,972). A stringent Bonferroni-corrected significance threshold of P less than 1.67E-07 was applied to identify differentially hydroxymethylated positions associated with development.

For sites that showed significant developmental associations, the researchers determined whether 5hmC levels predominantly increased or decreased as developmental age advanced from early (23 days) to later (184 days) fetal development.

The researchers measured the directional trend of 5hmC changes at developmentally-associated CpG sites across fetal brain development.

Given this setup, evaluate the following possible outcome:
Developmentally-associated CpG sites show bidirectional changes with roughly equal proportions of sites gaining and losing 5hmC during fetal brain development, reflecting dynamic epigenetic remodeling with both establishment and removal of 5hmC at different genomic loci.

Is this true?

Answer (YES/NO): NO